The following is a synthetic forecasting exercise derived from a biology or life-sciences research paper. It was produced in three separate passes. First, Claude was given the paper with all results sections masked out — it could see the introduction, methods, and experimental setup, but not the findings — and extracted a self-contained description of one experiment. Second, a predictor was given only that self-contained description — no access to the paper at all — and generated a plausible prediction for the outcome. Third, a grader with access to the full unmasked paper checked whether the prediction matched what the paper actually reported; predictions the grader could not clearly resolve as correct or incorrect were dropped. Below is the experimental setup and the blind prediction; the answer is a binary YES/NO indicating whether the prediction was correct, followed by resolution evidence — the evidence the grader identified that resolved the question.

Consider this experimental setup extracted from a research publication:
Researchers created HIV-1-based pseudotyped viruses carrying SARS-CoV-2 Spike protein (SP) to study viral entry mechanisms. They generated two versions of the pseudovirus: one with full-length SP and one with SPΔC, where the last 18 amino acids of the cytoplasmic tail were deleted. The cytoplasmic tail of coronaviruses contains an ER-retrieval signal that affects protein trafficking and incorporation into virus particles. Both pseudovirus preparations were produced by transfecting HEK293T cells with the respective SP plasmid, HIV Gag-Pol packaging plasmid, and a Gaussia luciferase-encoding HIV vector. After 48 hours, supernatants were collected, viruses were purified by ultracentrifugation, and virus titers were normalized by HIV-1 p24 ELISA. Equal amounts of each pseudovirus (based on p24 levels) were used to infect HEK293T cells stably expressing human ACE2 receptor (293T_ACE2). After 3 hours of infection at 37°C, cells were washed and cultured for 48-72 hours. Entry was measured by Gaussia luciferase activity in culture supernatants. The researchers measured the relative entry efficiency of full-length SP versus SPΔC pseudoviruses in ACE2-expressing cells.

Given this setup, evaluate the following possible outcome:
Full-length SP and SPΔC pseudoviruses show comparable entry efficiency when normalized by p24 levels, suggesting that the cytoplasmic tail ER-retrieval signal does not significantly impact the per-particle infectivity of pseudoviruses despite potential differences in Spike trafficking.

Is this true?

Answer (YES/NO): NO